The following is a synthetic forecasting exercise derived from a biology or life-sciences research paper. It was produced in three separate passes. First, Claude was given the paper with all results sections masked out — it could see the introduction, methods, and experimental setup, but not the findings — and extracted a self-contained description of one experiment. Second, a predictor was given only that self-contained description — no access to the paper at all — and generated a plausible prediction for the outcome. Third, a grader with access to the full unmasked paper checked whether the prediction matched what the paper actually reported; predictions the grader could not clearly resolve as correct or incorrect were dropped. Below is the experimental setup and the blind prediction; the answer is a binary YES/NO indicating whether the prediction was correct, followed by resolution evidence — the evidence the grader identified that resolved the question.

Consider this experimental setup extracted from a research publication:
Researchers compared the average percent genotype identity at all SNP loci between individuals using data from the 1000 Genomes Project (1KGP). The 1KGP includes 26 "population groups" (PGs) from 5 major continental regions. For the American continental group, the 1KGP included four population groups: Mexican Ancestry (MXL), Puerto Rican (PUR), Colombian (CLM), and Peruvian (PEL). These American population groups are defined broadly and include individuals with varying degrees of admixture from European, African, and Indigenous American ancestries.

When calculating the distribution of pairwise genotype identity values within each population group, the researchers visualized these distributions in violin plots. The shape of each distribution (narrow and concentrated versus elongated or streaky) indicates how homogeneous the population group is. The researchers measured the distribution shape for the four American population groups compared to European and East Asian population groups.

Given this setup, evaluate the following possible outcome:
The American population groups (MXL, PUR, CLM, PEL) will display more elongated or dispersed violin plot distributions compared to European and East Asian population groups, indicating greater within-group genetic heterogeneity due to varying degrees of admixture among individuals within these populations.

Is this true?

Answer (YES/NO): YES